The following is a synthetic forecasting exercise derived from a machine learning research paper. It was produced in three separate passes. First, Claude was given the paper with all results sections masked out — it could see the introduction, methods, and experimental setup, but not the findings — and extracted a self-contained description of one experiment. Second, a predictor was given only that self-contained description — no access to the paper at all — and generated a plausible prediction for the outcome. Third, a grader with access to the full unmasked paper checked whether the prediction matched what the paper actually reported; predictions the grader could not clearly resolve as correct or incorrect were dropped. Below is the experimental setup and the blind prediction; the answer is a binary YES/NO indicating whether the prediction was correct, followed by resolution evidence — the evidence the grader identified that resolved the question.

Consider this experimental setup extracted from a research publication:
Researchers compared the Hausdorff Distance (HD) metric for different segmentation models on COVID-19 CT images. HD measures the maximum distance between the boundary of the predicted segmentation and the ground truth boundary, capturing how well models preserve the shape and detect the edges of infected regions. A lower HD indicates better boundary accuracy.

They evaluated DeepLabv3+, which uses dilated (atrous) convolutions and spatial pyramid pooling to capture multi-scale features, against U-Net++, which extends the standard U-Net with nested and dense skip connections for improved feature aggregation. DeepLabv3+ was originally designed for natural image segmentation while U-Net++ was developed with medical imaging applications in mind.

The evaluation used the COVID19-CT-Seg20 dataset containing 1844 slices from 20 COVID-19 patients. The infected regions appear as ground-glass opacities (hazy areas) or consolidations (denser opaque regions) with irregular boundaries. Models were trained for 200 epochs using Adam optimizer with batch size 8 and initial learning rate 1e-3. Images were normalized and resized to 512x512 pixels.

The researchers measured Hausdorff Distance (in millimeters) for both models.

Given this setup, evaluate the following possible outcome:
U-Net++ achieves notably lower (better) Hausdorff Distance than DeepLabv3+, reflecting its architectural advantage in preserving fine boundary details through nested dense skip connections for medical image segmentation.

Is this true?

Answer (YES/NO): YES